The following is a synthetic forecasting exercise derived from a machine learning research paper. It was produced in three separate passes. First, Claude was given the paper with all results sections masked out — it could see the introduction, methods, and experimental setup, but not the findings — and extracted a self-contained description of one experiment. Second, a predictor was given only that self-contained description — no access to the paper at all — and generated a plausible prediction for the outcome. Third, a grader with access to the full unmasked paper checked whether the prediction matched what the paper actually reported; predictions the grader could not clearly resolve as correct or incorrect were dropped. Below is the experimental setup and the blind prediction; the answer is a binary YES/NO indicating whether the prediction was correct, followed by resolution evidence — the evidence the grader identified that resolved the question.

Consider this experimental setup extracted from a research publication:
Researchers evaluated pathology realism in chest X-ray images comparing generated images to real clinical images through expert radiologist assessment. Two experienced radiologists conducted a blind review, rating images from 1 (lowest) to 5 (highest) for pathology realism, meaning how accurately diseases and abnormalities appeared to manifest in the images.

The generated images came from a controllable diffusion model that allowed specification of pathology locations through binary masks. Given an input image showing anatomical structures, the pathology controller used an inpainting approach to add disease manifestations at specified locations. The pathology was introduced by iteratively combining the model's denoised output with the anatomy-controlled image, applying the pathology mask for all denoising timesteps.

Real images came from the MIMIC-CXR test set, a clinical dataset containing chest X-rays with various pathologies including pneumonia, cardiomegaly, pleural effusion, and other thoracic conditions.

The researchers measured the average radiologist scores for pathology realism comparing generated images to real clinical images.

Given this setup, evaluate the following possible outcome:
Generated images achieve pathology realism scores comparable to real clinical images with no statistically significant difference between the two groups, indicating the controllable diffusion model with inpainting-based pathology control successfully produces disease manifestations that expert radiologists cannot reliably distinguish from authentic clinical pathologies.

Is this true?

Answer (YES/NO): NO